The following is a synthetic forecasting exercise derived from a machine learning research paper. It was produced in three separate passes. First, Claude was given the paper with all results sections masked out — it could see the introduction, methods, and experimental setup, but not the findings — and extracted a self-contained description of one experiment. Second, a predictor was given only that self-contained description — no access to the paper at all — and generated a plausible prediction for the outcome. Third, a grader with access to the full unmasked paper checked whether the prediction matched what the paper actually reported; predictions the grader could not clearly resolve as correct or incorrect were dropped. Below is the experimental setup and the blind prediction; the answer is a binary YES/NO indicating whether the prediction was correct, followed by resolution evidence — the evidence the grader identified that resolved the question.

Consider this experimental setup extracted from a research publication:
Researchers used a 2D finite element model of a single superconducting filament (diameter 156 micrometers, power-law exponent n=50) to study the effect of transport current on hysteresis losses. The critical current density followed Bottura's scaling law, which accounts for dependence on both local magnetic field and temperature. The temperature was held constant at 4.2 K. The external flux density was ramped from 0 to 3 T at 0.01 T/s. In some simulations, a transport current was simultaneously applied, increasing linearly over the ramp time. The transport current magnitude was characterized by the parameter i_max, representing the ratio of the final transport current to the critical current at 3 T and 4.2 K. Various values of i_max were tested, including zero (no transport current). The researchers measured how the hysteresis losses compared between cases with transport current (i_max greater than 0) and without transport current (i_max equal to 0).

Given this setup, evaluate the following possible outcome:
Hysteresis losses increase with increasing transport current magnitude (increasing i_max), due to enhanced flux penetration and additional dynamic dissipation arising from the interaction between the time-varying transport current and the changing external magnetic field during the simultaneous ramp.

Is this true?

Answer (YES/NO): YES